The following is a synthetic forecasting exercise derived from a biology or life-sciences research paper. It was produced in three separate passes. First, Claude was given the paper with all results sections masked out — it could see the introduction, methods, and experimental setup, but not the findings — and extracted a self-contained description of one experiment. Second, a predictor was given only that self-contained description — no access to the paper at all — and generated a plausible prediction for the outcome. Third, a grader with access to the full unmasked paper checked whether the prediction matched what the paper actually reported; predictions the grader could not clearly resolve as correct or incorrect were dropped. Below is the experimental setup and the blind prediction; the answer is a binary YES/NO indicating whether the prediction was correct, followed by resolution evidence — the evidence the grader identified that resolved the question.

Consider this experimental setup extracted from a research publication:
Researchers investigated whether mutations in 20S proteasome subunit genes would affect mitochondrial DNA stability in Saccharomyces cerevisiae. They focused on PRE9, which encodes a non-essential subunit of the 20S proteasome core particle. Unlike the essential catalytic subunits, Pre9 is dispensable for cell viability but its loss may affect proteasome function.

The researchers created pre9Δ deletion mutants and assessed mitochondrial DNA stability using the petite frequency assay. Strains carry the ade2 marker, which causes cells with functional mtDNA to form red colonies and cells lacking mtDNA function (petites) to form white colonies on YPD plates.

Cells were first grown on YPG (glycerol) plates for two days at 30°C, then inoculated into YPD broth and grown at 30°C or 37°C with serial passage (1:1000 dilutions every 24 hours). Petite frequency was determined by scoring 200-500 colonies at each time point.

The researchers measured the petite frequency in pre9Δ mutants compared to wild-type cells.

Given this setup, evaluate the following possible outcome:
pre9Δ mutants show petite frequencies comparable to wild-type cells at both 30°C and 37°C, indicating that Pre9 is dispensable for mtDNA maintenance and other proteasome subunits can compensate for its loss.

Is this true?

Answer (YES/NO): NO